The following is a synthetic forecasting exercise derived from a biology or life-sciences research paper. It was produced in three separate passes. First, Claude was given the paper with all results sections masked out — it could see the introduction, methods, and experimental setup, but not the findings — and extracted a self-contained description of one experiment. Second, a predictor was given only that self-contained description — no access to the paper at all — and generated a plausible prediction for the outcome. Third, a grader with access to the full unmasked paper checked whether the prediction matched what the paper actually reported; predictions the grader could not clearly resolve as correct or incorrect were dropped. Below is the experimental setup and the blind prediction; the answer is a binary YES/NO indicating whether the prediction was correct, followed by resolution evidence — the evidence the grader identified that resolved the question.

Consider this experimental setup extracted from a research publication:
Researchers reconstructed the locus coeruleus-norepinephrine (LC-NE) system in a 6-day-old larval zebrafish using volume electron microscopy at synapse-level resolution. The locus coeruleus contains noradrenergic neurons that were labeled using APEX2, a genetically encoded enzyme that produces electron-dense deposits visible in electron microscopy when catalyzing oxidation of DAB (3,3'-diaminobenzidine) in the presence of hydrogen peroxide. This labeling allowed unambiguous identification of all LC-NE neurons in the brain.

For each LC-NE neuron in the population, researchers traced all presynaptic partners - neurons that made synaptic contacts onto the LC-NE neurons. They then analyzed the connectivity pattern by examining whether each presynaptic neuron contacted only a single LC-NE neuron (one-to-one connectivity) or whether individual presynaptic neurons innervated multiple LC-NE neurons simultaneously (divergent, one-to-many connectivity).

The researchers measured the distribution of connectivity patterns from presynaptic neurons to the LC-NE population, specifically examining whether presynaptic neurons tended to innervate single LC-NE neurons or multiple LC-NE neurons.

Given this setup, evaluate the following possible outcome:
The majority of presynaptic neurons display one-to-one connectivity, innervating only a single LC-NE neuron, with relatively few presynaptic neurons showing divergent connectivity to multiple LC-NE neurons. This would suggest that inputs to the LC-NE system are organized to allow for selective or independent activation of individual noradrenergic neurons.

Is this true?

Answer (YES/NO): YES